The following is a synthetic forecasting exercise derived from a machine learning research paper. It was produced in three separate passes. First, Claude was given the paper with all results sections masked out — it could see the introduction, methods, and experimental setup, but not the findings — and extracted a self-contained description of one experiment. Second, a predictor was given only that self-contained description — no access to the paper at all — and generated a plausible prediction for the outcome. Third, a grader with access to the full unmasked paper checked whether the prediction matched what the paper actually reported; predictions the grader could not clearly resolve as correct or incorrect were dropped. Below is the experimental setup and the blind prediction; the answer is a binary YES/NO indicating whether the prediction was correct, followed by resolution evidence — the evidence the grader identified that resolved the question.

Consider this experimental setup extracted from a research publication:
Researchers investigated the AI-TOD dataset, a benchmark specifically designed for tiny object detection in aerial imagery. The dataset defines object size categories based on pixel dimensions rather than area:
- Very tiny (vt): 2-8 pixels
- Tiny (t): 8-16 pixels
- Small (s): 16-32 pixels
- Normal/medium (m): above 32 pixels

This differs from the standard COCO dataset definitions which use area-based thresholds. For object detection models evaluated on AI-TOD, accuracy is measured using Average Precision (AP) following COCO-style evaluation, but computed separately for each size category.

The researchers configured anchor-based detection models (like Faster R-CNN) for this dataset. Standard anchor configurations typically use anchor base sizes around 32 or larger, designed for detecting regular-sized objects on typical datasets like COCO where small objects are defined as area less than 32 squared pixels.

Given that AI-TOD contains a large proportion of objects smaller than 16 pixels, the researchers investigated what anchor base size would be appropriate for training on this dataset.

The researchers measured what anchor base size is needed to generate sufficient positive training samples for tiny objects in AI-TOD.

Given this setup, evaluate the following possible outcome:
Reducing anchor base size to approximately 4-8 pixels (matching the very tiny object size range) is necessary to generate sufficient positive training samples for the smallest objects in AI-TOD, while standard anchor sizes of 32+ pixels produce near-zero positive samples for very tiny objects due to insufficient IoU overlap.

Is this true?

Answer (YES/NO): NO